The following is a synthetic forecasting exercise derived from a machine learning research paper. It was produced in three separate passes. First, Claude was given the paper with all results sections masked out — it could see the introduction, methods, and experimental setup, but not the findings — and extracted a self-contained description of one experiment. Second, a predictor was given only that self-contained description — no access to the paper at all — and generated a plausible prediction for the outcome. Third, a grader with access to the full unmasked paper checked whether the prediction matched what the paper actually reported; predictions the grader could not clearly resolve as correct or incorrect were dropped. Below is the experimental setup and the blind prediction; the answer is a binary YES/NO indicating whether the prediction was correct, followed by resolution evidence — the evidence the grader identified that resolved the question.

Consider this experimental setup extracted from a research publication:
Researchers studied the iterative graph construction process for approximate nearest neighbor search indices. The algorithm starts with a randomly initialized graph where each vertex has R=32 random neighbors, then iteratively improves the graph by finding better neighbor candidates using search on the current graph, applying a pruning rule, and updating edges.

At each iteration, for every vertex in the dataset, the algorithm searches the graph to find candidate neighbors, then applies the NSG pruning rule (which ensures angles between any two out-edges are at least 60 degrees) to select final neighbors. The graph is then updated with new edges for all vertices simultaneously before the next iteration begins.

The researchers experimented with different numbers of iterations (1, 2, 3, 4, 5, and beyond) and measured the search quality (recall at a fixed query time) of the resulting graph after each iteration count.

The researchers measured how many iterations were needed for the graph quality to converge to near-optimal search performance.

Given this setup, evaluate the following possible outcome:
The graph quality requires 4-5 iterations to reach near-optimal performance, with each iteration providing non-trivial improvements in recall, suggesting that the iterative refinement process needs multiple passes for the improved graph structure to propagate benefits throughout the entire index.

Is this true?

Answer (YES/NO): NO